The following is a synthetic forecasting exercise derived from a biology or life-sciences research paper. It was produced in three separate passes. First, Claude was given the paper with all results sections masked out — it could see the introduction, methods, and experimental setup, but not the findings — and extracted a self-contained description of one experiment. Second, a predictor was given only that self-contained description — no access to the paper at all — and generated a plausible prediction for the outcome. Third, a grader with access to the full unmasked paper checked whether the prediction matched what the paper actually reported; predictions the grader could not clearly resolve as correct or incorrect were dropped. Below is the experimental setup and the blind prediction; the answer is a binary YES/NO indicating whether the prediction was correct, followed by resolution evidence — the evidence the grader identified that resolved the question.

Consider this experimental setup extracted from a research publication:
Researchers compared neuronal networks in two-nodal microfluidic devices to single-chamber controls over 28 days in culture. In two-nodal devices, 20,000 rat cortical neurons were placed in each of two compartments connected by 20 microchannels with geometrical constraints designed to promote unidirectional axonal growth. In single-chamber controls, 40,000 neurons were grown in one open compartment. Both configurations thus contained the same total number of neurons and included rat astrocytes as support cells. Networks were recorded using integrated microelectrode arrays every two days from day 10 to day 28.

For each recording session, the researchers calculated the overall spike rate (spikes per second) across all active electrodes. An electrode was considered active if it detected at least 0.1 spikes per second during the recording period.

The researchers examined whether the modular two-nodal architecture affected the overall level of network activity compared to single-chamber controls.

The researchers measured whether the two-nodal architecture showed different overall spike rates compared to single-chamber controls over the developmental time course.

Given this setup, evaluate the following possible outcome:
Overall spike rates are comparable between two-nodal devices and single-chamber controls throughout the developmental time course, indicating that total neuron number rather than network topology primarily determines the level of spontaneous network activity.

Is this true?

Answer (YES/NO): YES